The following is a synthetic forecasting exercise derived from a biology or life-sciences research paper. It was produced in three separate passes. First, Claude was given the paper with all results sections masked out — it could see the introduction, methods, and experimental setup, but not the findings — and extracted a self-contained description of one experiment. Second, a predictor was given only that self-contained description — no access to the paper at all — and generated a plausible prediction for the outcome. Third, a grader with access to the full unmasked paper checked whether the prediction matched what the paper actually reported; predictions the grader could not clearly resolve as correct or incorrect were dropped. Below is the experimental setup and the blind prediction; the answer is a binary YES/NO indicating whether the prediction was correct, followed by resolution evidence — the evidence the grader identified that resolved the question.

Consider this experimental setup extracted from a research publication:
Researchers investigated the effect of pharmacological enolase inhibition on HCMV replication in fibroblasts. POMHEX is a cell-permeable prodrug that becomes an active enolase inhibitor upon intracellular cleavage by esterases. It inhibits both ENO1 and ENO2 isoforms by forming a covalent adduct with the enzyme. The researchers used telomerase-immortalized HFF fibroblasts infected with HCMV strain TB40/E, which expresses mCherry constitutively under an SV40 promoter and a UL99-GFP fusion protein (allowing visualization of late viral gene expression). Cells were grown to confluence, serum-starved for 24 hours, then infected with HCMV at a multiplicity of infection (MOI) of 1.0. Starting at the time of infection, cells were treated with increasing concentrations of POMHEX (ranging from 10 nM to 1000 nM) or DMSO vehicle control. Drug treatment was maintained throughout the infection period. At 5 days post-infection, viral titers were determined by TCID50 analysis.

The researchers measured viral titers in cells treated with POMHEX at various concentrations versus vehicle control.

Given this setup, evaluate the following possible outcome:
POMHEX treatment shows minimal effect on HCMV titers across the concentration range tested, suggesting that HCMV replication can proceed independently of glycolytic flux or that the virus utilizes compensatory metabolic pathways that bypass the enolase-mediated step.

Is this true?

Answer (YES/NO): NO